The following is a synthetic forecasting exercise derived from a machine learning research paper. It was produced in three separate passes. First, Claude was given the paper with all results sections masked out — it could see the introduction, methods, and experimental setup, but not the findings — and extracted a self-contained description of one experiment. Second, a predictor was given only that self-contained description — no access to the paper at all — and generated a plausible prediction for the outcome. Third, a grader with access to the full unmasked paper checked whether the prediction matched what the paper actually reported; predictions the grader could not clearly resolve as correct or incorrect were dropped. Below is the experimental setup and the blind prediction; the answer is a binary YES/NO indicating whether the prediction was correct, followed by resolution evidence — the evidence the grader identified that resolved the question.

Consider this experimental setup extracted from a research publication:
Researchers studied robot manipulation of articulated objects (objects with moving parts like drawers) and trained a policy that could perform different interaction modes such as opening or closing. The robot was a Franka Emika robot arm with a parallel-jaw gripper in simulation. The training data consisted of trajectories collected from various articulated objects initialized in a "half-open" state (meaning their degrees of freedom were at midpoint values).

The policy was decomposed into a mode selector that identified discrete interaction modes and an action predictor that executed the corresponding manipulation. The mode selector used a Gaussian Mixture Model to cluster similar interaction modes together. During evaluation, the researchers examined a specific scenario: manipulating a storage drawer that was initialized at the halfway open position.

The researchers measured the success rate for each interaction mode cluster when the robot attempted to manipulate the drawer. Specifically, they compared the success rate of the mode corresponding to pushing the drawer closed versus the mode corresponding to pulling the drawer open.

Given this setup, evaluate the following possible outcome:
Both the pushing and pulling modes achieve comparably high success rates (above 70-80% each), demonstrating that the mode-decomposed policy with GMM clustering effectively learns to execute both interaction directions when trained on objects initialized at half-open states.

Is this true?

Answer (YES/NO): NO